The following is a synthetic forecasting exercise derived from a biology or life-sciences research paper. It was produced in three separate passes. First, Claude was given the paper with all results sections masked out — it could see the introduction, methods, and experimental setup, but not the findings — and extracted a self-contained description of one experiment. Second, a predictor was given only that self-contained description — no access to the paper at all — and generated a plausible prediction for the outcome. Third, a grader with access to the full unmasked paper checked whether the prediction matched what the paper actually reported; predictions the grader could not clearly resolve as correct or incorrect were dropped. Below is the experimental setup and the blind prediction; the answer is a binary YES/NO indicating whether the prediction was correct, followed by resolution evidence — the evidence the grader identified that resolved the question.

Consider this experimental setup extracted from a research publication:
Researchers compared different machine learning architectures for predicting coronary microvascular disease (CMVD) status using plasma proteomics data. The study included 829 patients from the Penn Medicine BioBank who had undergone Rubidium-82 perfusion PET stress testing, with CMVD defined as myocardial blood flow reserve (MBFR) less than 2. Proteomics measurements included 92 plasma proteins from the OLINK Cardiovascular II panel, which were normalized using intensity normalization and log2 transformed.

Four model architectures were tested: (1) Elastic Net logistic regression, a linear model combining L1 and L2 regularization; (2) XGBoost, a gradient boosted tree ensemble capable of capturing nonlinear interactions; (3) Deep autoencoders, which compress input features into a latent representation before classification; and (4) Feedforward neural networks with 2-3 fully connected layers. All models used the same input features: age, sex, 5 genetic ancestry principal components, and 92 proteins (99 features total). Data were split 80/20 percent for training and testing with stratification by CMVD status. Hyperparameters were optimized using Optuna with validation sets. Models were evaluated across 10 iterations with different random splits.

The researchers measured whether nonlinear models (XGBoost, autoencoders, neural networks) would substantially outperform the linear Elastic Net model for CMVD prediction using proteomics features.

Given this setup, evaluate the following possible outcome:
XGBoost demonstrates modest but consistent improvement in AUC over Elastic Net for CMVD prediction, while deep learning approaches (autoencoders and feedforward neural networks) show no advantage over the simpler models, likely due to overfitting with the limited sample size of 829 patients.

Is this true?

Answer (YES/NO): NO